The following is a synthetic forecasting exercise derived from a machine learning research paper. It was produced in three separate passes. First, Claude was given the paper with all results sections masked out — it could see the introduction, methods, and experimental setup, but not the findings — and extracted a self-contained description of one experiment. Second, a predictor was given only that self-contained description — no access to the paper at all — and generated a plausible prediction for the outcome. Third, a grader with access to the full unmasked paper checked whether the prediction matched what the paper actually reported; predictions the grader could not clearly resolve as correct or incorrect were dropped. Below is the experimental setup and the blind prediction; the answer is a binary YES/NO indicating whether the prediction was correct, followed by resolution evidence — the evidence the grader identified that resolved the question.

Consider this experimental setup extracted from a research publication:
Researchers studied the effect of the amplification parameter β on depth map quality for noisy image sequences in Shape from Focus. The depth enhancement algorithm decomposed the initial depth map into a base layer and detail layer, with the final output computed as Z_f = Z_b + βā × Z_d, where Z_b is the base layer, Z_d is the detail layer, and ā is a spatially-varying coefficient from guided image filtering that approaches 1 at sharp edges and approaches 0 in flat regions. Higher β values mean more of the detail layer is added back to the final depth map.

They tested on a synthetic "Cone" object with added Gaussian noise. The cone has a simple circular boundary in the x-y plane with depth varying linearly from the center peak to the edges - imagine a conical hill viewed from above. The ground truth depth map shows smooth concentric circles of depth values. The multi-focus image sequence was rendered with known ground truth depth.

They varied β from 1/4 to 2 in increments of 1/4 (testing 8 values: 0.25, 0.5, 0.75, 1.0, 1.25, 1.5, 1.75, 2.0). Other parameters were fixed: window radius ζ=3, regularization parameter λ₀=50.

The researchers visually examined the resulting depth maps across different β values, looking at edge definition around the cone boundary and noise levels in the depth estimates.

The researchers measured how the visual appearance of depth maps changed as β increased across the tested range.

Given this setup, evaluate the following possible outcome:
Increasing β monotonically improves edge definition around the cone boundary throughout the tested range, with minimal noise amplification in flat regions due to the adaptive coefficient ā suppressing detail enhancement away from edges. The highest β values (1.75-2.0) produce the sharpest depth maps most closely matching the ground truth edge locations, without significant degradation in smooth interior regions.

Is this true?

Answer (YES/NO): NO